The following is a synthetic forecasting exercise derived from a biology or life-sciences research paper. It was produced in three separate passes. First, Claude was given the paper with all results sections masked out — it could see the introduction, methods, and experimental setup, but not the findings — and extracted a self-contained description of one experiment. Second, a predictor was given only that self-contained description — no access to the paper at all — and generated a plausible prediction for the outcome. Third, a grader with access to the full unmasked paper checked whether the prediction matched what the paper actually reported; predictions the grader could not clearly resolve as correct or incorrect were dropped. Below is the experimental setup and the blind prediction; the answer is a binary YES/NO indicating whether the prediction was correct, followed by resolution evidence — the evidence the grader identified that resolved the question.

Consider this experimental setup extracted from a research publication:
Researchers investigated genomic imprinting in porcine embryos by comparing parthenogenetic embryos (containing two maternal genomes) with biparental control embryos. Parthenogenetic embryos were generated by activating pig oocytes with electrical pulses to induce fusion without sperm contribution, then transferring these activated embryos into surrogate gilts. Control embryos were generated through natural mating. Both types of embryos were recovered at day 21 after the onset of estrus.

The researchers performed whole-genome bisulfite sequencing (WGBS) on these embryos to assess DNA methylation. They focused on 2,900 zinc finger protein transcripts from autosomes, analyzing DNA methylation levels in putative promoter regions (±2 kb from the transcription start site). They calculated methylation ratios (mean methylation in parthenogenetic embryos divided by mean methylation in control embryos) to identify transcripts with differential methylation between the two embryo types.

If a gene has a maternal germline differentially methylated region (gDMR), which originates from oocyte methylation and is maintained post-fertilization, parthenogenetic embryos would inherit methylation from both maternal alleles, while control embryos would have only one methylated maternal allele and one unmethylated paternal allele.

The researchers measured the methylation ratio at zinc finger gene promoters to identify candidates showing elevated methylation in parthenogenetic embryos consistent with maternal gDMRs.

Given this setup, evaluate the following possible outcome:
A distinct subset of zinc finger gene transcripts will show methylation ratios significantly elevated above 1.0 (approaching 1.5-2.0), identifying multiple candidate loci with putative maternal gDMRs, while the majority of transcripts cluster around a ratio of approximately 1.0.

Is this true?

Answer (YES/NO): YES